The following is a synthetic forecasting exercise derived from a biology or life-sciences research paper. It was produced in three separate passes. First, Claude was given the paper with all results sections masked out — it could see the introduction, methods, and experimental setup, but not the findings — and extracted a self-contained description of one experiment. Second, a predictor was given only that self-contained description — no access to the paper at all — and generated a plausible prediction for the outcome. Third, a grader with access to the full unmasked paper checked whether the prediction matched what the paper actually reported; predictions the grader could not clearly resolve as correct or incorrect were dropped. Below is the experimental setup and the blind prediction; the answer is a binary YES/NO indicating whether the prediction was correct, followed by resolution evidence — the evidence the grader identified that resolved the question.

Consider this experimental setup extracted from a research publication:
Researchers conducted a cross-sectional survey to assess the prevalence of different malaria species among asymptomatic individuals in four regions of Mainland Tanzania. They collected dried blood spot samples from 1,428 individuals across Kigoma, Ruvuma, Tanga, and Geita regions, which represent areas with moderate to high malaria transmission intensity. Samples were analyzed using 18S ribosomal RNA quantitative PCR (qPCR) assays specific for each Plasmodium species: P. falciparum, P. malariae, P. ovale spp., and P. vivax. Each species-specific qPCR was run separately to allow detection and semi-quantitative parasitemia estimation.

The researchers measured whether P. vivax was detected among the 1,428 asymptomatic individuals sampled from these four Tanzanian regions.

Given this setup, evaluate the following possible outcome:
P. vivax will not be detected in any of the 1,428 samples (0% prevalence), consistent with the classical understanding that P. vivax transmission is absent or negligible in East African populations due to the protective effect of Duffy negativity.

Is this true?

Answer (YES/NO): YES